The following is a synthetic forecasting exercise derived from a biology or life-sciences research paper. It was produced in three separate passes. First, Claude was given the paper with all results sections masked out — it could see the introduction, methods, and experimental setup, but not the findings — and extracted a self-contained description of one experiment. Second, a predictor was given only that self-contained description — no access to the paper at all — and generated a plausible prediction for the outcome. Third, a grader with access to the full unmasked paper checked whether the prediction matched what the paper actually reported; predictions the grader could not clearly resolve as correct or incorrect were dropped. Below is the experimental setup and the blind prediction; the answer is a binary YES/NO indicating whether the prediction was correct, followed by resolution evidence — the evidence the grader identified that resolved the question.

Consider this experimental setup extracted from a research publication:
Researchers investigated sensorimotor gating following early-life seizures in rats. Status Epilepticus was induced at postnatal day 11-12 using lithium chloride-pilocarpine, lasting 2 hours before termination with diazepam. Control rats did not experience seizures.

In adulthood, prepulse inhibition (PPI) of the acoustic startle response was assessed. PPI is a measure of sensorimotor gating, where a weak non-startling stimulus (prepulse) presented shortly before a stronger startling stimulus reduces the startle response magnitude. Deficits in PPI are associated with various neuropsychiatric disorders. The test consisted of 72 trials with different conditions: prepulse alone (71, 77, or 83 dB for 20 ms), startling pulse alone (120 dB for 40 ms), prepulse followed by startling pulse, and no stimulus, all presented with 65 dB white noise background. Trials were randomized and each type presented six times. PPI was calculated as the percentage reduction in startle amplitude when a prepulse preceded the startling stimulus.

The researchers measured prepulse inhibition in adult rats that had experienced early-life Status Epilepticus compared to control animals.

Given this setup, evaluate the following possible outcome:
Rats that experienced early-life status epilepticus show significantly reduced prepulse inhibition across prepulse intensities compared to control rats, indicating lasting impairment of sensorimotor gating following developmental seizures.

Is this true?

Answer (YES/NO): NO